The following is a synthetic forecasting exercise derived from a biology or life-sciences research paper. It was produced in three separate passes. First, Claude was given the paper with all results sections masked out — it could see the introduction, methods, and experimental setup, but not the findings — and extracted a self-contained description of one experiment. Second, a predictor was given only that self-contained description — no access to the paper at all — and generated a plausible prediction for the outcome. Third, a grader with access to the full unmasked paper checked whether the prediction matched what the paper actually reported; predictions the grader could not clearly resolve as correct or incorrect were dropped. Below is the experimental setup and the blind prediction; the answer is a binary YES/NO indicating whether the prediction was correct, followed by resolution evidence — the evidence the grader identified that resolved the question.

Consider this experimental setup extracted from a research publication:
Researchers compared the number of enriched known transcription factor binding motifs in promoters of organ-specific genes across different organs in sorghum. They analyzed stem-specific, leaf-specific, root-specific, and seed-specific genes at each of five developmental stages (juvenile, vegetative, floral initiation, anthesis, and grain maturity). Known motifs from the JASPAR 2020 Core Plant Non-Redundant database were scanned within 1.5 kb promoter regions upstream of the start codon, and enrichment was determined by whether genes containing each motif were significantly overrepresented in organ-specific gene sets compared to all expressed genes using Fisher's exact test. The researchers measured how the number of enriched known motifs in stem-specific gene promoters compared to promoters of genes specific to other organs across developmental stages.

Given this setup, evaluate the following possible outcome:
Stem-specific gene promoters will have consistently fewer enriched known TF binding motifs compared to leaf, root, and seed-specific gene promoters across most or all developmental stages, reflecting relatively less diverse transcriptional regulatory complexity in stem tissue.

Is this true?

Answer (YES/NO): YES